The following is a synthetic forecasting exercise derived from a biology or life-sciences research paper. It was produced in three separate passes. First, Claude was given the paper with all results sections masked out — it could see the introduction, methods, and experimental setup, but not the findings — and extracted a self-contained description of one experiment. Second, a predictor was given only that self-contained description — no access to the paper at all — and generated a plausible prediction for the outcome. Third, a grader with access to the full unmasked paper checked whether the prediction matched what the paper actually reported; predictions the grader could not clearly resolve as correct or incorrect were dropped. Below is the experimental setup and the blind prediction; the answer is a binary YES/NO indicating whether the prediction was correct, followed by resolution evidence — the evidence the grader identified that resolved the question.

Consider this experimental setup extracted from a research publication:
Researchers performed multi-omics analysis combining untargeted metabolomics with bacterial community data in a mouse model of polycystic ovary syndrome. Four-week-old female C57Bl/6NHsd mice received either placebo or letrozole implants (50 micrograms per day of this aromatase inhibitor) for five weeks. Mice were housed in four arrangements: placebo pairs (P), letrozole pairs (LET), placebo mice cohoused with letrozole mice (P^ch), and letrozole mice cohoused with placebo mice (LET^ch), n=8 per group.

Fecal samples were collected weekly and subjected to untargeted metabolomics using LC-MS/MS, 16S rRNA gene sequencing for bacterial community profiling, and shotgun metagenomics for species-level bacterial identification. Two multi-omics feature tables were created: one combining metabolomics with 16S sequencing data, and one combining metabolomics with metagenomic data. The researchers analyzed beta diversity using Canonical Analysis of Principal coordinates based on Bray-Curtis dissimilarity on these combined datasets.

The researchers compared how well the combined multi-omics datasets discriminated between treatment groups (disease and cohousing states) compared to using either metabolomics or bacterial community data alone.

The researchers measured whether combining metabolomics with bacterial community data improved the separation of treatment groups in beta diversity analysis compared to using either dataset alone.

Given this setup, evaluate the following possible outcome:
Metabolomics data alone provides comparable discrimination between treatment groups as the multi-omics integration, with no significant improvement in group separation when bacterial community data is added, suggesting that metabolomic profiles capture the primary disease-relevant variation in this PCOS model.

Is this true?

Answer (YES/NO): YES